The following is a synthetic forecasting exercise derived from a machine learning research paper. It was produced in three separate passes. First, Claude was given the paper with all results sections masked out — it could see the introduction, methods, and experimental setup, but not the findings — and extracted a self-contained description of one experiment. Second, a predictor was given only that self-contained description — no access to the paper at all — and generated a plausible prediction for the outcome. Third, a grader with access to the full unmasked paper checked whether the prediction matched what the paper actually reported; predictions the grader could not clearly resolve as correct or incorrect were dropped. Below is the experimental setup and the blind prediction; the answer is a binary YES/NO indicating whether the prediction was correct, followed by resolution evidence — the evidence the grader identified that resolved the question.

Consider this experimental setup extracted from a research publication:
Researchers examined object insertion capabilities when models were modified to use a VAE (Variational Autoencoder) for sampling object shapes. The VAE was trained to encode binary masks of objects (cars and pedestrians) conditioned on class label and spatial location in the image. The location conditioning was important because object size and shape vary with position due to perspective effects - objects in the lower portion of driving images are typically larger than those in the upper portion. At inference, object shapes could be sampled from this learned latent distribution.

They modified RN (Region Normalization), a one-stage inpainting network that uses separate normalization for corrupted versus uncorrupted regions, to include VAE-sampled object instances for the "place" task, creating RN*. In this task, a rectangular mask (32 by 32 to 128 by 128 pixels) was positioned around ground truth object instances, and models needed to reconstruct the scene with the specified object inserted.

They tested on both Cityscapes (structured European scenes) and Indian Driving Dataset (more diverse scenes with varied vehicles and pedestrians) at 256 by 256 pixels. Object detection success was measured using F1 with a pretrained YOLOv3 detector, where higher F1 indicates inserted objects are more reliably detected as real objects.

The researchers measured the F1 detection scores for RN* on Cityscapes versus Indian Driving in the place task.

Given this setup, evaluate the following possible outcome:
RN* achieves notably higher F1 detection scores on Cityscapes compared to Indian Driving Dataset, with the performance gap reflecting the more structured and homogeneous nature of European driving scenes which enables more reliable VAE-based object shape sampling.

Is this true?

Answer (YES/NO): NO